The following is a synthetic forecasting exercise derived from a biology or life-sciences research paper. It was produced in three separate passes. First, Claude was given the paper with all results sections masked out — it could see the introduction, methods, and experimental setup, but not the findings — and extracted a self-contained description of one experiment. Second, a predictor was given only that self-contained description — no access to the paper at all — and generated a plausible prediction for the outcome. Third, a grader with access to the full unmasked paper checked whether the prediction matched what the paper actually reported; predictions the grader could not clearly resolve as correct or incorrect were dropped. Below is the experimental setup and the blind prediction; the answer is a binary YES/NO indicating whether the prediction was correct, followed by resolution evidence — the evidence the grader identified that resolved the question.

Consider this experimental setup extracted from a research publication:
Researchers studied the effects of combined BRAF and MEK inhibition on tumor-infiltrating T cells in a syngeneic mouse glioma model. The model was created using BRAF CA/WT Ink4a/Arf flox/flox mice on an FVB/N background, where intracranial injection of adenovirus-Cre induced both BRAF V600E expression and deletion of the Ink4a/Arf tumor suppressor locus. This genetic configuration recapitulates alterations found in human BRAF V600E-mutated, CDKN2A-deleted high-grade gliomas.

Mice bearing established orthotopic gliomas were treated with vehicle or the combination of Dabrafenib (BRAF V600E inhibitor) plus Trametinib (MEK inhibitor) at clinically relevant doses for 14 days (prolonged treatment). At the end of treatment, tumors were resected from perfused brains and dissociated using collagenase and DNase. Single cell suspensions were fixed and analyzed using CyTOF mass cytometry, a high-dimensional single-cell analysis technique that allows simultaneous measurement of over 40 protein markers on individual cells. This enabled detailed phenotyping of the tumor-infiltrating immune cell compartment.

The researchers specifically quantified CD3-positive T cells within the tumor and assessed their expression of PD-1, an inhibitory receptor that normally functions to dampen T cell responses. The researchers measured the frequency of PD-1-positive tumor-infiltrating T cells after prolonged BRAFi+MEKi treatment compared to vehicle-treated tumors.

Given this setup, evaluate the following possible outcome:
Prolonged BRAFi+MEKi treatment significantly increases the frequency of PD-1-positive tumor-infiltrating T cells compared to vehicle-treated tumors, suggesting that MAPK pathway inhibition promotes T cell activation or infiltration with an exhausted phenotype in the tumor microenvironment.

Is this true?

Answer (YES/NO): YES